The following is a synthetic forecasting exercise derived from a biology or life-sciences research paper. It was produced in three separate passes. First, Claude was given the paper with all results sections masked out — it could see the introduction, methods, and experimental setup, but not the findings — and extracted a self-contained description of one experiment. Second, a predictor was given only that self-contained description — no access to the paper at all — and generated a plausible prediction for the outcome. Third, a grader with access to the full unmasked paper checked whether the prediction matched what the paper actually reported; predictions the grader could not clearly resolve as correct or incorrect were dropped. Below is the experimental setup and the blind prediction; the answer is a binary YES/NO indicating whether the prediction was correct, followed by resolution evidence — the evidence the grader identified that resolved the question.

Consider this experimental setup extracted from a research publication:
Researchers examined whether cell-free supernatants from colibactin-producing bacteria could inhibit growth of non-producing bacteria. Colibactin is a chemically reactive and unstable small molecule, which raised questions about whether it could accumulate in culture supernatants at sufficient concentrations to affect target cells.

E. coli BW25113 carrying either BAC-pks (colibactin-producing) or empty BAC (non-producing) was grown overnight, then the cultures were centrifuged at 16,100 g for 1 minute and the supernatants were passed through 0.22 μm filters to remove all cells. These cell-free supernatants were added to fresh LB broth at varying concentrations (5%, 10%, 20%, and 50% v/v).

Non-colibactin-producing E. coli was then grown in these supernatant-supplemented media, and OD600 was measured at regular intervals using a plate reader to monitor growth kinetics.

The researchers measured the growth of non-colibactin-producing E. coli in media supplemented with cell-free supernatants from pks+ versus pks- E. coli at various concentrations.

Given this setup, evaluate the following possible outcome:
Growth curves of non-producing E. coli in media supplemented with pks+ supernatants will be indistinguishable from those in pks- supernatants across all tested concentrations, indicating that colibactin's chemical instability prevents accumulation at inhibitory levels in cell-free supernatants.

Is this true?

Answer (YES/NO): YES